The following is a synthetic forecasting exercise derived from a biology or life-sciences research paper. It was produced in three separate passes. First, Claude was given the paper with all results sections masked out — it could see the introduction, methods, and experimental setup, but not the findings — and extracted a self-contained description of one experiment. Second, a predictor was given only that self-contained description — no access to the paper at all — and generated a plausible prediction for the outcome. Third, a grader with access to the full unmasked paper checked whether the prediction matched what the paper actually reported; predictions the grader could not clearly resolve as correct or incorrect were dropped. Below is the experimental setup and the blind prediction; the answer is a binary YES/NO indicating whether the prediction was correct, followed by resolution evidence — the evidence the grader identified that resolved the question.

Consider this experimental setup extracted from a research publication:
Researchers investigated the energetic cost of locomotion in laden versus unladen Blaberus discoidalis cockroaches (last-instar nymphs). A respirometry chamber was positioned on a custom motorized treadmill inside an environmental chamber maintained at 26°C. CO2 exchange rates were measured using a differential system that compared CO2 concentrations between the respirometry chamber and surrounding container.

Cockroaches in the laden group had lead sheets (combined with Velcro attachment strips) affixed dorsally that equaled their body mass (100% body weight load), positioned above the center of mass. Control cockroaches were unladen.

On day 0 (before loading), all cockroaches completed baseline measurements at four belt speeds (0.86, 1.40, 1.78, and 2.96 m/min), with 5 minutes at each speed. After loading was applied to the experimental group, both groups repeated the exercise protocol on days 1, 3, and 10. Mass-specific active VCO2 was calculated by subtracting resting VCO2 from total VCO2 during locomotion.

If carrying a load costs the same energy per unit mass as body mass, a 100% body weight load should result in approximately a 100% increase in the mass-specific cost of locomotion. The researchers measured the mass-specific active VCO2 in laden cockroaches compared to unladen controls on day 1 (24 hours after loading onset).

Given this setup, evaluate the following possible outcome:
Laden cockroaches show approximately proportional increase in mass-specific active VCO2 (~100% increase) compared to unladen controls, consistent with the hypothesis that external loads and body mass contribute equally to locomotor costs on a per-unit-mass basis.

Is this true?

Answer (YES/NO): NO